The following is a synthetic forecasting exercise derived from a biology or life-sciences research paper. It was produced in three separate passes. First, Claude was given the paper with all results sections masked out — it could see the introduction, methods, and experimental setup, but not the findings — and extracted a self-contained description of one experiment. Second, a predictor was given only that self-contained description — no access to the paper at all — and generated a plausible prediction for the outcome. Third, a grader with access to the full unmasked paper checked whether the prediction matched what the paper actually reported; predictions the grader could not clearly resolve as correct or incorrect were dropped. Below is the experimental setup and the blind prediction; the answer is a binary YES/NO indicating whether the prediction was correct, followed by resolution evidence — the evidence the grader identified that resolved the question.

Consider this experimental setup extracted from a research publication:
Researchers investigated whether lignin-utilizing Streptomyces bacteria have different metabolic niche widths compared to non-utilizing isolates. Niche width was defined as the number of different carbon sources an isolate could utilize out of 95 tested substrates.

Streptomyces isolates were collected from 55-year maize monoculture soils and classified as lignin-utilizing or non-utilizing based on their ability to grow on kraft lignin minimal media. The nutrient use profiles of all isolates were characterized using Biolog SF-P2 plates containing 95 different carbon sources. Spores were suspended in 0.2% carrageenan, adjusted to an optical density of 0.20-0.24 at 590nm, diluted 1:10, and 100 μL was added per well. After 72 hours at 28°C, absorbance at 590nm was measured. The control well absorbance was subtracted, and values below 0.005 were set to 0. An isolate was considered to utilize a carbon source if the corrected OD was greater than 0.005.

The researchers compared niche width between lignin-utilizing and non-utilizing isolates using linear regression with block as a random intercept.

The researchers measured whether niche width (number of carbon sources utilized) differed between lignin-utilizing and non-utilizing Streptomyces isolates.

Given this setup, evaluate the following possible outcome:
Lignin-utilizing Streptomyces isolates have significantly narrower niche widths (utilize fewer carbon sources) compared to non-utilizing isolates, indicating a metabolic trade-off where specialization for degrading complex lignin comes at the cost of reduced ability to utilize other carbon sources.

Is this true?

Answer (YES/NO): NO